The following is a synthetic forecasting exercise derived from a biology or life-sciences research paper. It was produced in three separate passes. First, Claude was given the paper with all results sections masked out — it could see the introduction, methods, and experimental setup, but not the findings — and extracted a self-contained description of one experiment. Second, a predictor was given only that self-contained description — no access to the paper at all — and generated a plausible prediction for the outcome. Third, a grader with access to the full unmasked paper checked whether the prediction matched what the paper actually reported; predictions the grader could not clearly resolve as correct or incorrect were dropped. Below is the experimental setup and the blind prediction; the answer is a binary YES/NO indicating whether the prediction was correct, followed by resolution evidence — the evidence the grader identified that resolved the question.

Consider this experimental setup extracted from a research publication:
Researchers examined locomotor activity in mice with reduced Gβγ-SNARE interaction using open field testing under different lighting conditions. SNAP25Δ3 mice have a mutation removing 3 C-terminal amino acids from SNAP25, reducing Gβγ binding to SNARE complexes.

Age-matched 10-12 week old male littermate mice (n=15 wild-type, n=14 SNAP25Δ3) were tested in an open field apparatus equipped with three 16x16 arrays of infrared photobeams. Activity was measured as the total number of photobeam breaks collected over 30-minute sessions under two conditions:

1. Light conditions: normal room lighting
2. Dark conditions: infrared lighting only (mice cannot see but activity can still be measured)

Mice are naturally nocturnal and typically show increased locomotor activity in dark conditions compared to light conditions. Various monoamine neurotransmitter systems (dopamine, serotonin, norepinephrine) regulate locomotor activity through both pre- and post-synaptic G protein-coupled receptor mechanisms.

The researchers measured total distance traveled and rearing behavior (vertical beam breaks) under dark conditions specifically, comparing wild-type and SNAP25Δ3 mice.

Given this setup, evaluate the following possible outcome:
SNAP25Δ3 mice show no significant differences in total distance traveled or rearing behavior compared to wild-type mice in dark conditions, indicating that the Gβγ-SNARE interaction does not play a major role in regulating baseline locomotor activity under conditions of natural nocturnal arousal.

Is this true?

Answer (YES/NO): YES